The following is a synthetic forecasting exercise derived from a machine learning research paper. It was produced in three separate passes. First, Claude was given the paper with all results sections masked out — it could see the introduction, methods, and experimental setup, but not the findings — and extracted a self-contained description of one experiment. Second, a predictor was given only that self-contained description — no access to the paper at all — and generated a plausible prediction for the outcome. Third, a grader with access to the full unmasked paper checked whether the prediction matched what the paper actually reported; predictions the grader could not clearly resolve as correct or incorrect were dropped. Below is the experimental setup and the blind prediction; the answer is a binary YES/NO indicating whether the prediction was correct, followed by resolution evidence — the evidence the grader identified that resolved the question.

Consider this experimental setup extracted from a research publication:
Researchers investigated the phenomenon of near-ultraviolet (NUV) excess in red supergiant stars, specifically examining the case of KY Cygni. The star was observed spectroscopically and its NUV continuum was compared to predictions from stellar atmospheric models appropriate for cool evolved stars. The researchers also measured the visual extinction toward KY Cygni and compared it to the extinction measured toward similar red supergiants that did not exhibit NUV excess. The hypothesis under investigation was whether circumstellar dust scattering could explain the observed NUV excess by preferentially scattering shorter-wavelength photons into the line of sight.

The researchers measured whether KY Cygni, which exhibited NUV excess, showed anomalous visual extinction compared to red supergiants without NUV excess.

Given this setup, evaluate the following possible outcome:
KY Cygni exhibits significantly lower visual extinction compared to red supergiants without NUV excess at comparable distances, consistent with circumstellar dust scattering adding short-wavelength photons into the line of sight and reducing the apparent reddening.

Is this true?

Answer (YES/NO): NO